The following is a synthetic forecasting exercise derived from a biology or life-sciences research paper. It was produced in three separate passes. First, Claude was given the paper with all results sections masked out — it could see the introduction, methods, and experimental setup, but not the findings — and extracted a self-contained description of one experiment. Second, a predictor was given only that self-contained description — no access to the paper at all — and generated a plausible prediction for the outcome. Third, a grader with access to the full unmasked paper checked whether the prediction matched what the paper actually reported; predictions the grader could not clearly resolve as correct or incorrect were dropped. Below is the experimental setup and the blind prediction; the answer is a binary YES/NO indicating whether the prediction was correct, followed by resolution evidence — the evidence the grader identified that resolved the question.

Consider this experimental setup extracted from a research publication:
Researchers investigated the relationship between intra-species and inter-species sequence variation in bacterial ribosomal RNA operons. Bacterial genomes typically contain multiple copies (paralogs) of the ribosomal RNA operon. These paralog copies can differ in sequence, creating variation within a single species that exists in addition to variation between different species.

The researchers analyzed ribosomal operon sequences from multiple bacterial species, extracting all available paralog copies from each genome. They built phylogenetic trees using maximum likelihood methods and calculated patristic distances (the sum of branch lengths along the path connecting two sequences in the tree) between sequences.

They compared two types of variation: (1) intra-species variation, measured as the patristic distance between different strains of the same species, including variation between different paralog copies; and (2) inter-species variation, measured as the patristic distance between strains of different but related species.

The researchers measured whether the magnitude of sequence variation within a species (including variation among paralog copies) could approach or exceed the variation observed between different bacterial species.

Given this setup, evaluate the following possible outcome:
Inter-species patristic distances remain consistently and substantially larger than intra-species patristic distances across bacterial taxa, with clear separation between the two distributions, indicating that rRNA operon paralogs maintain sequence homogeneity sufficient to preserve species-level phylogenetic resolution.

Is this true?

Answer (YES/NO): NO